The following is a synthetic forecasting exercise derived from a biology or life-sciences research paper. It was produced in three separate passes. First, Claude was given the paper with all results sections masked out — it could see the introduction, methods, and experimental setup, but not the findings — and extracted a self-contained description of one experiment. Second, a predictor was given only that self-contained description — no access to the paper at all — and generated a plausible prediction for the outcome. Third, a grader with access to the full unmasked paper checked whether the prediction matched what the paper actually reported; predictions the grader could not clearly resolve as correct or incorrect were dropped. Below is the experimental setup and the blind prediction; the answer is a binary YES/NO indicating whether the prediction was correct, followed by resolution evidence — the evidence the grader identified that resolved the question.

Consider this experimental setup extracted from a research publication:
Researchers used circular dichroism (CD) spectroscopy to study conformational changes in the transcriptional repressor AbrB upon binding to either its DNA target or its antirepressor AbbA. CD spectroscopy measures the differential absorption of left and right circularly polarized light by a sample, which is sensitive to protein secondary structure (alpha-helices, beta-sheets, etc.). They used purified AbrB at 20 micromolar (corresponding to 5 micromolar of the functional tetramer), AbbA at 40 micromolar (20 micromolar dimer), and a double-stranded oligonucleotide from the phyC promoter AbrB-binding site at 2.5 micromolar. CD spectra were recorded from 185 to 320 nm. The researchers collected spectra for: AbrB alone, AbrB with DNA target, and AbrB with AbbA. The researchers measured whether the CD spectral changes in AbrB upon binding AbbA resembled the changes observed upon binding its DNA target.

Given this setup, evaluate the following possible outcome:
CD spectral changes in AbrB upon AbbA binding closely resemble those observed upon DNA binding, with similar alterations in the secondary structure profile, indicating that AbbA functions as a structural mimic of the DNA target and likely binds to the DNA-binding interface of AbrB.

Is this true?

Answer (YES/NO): YES